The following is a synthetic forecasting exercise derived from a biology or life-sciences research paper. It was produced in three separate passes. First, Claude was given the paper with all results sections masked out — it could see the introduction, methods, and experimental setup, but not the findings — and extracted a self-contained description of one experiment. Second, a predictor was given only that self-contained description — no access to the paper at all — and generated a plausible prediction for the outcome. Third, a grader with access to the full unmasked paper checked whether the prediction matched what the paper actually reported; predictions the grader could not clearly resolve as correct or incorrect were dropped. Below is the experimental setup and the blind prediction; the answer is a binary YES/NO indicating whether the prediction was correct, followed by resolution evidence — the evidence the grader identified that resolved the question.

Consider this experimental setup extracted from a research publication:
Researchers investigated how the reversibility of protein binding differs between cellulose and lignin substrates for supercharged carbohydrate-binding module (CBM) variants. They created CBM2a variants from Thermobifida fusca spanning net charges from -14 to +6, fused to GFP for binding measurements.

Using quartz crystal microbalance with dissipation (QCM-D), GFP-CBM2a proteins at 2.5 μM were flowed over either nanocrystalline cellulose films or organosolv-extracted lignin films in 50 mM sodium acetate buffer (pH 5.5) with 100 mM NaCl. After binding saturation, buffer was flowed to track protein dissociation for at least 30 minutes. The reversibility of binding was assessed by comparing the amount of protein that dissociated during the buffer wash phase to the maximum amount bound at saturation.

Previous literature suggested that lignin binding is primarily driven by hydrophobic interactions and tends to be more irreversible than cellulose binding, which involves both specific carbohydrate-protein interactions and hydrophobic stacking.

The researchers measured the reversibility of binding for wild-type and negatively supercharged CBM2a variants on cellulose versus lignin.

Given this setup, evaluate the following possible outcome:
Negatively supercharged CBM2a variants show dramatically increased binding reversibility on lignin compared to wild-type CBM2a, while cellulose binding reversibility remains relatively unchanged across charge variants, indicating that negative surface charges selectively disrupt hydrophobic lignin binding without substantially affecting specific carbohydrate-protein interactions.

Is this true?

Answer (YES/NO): NO